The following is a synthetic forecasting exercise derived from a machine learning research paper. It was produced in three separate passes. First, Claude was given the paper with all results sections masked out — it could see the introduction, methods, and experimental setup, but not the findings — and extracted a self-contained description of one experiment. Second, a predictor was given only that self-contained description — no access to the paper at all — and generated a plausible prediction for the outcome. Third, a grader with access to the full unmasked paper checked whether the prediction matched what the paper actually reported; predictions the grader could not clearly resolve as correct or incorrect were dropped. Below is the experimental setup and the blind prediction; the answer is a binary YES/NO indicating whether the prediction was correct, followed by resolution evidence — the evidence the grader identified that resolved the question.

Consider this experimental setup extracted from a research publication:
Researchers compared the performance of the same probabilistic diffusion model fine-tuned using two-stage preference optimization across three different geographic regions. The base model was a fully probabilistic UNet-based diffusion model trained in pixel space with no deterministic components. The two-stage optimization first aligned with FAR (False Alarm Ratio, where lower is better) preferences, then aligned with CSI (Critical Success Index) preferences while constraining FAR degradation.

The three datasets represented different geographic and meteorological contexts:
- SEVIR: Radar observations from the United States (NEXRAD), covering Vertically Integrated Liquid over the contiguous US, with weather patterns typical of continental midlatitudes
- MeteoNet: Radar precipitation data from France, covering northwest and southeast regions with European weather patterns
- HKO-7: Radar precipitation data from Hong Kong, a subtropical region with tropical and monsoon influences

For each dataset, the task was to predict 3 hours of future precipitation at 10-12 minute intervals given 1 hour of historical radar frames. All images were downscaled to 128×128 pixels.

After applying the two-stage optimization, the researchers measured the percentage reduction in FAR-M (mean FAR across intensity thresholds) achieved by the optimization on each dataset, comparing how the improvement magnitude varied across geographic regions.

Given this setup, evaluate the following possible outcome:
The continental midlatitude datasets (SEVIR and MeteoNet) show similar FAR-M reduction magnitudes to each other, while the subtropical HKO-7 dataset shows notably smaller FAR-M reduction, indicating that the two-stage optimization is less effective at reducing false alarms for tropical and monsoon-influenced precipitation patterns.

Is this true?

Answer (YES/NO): NO